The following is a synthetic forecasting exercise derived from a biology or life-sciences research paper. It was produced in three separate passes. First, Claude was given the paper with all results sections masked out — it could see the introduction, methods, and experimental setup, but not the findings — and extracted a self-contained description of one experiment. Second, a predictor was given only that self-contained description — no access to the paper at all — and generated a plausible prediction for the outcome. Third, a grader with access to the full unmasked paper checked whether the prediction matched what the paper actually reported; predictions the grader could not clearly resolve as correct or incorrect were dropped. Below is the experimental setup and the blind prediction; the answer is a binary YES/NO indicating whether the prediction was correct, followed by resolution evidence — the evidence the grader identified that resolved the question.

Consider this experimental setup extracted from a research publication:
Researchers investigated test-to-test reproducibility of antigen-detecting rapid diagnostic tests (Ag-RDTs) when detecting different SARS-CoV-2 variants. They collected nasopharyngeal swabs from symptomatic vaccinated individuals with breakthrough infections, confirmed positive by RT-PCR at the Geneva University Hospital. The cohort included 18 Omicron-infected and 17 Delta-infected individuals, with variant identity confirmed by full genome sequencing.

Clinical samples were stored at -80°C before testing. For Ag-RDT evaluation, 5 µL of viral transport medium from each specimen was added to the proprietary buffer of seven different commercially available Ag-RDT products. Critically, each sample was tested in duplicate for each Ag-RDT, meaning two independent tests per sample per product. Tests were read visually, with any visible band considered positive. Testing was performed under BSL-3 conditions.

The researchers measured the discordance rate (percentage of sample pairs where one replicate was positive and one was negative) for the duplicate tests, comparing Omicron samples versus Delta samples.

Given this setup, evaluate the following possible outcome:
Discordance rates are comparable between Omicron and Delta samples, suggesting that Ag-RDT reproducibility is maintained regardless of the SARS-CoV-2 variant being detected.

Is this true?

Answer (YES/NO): YES